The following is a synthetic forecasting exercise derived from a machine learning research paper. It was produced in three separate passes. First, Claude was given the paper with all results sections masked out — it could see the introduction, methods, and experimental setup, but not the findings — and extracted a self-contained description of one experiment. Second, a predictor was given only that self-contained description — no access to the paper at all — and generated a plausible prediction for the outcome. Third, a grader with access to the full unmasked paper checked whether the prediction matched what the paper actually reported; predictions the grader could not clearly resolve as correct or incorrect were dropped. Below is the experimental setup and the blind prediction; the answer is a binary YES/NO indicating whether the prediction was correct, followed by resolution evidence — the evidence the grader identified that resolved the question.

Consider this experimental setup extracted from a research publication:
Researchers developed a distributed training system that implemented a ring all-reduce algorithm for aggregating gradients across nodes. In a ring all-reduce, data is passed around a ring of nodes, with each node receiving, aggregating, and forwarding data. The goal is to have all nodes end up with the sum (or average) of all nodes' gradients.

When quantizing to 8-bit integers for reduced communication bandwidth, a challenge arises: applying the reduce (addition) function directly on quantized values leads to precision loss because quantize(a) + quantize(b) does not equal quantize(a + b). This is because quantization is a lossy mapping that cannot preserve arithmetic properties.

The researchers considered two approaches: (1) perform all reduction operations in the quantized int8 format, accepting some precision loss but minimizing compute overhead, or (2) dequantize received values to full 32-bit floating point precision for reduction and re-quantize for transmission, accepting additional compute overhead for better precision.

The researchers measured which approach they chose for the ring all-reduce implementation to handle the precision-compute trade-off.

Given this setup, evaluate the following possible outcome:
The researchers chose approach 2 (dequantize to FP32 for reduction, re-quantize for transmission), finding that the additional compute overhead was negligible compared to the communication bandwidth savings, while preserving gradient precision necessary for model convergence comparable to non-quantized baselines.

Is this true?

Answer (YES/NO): NO